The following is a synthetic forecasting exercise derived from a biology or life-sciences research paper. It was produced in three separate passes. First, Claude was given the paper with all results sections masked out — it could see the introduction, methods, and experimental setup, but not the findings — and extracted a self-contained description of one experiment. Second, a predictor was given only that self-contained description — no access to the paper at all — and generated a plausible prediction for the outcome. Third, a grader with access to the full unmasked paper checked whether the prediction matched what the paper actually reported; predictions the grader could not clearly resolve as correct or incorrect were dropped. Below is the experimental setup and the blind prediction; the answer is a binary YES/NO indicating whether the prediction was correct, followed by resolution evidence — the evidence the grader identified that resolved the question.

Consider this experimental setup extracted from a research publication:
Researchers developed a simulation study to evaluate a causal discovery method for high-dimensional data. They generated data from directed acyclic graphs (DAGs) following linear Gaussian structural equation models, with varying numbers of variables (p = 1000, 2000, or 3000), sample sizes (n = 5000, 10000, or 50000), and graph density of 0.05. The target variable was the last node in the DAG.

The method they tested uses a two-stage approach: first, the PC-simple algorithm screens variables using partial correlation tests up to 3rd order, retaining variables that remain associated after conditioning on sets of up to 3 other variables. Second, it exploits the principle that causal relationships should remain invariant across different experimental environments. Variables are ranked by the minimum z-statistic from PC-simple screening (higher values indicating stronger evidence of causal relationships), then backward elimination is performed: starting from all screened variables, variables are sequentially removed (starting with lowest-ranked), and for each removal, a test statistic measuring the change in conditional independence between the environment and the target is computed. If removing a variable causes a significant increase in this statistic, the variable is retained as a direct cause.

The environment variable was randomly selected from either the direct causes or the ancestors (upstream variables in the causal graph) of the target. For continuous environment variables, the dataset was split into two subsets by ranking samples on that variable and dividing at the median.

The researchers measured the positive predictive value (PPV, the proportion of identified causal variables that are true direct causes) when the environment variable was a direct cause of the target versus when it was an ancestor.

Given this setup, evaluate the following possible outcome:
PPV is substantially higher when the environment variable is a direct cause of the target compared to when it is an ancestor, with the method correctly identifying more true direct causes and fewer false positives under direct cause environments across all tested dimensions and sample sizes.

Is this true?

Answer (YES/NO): NO